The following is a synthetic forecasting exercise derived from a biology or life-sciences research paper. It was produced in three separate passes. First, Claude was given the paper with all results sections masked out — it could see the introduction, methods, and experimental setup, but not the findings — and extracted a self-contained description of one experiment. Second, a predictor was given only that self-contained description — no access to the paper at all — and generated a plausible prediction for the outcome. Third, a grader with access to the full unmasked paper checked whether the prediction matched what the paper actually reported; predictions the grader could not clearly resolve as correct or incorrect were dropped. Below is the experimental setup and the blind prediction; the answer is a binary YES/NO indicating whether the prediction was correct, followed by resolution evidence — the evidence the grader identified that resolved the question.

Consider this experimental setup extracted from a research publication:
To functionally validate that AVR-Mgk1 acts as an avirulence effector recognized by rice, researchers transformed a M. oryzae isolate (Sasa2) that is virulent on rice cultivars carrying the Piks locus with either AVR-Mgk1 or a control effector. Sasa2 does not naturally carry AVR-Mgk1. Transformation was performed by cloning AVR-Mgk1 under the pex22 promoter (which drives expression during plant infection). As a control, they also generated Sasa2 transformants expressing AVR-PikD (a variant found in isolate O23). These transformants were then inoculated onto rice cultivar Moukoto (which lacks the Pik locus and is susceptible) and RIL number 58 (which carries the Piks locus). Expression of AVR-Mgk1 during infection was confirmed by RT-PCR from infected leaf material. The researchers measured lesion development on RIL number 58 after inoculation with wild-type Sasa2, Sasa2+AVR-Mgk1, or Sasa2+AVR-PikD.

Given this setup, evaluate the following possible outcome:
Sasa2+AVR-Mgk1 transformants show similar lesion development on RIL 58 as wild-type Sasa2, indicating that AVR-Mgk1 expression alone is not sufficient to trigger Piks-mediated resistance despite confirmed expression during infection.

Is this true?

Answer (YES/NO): NO